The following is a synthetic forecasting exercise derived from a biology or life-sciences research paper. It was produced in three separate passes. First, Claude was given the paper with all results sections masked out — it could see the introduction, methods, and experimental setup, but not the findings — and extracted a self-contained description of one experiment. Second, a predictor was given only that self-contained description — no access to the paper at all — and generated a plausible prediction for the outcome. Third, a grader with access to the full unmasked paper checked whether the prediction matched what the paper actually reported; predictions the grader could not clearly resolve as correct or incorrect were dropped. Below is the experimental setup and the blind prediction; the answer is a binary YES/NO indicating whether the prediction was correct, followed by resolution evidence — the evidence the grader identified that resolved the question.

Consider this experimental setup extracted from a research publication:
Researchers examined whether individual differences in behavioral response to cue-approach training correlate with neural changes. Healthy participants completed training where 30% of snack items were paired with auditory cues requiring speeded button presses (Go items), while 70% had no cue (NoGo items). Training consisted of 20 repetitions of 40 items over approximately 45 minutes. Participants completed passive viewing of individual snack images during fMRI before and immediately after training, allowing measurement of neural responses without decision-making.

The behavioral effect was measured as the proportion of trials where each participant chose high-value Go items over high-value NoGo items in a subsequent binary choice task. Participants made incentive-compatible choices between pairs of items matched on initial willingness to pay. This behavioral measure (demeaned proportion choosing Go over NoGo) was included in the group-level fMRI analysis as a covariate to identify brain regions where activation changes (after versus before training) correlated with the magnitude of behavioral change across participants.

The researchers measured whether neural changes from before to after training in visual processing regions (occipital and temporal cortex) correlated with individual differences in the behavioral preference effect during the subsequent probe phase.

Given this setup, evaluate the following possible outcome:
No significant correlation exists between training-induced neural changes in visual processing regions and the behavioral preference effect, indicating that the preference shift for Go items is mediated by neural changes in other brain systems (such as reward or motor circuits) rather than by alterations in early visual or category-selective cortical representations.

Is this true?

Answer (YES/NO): YES